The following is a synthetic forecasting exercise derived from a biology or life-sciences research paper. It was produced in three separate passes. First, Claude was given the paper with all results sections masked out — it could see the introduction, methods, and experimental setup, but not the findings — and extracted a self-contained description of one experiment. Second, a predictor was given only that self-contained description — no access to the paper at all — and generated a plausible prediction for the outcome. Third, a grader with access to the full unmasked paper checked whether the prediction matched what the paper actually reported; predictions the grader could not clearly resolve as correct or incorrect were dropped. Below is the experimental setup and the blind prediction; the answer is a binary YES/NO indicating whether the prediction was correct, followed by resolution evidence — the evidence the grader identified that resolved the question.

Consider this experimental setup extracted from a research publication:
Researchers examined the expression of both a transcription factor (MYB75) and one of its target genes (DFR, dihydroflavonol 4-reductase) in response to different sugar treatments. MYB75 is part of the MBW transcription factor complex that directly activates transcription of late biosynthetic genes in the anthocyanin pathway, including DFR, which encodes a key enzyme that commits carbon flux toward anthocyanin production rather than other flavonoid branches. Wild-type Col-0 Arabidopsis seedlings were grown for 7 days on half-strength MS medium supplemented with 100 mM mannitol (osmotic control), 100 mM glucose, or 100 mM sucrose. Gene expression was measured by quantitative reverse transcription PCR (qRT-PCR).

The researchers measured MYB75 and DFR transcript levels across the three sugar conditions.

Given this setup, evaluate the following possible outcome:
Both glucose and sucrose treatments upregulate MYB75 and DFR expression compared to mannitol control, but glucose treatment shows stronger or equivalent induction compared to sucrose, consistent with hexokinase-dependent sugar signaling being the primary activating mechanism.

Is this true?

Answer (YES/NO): NO